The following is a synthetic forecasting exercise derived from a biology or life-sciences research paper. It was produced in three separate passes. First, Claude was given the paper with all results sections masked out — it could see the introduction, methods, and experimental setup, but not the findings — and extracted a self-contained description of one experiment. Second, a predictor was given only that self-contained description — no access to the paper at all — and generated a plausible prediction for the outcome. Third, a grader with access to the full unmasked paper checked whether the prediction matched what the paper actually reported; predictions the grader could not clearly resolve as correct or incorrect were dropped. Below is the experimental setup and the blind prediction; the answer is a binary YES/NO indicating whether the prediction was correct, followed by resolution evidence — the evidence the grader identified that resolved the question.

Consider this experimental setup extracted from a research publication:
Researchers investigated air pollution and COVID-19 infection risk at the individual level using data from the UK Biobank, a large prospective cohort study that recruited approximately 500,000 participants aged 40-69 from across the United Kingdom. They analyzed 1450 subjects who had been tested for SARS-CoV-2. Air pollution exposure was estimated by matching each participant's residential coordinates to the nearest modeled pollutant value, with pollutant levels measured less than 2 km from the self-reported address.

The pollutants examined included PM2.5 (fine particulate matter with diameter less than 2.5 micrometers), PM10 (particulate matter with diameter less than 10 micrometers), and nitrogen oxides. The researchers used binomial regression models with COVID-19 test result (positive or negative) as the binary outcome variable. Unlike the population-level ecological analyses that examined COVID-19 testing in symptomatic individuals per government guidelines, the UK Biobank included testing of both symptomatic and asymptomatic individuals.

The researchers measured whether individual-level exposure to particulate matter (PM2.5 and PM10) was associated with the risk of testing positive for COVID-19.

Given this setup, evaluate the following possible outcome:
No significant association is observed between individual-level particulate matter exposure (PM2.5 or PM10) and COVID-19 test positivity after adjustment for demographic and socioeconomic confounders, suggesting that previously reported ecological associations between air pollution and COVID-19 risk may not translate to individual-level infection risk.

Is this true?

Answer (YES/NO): NO